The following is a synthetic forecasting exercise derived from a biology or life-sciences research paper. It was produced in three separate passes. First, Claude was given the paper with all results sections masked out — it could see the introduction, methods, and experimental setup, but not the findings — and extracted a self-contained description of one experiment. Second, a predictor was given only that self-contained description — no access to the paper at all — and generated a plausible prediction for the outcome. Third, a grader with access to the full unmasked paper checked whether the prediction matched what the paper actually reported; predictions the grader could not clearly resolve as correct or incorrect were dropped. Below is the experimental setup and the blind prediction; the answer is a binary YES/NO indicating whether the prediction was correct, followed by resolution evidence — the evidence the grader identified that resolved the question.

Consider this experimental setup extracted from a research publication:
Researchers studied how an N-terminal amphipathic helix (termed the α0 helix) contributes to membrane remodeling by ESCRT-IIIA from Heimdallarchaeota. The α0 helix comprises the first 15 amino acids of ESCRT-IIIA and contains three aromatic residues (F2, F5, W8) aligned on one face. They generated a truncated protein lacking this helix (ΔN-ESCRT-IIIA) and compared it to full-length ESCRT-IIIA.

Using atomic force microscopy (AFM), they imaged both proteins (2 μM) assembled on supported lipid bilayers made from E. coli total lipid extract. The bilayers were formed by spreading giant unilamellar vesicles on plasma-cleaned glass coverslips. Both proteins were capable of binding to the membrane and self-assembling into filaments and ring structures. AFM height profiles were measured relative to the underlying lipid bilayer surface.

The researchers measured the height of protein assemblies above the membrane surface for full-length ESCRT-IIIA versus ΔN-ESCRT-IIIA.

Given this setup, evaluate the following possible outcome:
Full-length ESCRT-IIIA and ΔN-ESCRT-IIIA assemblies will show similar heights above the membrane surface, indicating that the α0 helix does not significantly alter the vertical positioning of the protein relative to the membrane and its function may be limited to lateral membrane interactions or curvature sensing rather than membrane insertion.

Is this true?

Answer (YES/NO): NO